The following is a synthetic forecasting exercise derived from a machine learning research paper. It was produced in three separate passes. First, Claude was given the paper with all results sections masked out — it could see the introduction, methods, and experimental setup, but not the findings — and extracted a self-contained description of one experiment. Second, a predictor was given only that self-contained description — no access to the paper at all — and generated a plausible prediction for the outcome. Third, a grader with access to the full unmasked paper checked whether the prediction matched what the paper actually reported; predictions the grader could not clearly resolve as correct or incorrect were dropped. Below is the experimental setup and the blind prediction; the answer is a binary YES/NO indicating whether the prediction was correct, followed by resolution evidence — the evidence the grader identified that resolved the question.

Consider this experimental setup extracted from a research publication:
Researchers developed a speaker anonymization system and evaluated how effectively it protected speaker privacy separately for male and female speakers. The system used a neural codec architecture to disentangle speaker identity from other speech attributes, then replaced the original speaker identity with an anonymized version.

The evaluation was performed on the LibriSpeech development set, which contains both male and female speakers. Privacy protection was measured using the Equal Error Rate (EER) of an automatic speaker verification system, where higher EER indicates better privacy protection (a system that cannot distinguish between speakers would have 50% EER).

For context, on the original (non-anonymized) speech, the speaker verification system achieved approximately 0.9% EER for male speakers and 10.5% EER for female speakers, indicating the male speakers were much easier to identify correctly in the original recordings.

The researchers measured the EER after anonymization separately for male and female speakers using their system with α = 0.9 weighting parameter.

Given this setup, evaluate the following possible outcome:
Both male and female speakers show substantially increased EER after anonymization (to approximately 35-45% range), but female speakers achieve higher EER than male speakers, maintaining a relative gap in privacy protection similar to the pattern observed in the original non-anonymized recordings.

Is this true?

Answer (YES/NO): NO